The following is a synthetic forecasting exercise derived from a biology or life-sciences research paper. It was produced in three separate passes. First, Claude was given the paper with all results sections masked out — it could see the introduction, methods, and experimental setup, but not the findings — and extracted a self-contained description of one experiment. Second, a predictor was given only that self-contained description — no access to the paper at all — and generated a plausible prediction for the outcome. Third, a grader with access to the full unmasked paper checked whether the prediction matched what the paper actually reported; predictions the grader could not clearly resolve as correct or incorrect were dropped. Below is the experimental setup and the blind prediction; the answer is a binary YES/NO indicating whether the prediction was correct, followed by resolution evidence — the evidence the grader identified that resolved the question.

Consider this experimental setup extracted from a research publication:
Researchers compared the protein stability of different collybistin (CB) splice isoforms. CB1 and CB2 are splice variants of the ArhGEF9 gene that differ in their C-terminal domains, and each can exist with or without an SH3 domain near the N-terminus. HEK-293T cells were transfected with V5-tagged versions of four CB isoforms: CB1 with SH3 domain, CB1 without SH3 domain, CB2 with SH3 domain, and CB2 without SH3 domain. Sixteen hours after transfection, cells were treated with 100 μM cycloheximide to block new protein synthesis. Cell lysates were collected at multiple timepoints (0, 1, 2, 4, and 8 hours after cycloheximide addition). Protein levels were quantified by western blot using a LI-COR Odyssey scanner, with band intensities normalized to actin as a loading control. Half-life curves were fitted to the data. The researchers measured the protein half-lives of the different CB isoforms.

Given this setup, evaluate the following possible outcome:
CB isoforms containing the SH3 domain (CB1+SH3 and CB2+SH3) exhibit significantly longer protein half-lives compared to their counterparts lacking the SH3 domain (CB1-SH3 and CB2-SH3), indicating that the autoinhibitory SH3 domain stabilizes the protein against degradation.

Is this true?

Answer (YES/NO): NO